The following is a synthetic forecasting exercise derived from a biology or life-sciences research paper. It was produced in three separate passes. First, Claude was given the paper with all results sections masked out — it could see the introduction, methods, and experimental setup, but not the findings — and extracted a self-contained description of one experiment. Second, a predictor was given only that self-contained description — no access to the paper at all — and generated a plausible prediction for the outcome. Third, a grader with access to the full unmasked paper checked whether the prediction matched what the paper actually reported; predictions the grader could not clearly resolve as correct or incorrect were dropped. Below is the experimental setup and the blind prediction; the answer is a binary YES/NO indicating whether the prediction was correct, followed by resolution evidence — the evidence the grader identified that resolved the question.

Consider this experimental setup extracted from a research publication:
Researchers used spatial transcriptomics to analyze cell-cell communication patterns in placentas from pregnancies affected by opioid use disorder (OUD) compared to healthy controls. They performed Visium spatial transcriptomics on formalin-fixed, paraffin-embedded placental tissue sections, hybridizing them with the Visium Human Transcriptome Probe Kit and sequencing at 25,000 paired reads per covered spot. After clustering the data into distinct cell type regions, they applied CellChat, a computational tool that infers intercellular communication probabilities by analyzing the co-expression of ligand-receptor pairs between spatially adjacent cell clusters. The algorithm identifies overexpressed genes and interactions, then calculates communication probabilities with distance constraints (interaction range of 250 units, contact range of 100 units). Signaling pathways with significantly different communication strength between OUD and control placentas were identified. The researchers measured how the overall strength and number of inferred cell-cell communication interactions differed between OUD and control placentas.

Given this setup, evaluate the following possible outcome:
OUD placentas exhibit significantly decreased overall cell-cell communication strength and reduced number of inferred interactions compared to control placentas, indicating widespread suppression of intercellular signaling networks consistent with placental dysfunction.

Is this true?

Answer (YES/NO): NO